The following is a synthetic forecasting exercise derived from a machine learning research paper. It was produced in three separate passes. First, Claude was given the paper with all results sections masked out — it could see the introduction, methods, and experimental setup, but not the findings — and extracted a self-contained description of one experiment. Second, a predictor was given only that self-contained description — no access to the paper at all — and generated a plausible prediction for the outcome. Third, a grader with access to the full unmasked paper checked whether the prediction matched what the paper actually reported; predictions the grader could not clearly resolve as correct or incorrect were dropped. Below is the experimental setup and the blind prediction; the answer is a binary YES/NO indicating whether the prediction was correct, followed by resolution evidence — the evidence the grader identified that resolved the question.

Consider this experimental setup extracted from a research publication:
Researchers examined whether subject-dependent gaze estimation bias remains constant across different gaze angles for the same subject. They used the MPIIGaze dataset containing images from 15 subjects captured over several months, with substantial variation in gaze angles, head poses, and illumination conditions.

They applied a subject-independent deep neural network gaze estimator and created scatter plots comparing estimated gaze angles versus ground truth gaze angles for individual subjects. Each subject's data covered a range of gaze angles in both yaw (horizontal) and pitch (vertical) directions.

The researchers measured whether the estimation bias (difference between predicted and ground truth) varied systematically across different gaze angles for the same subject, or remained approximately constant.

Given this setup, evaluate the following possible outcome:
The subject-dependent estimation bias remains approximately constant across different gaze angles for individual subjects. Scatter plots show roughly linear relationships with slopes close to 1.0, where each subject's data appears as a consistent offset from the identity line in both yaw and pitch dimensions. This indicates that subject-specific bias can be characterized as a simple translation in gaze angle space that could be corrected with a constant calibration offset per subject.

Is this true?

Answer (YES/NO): YES